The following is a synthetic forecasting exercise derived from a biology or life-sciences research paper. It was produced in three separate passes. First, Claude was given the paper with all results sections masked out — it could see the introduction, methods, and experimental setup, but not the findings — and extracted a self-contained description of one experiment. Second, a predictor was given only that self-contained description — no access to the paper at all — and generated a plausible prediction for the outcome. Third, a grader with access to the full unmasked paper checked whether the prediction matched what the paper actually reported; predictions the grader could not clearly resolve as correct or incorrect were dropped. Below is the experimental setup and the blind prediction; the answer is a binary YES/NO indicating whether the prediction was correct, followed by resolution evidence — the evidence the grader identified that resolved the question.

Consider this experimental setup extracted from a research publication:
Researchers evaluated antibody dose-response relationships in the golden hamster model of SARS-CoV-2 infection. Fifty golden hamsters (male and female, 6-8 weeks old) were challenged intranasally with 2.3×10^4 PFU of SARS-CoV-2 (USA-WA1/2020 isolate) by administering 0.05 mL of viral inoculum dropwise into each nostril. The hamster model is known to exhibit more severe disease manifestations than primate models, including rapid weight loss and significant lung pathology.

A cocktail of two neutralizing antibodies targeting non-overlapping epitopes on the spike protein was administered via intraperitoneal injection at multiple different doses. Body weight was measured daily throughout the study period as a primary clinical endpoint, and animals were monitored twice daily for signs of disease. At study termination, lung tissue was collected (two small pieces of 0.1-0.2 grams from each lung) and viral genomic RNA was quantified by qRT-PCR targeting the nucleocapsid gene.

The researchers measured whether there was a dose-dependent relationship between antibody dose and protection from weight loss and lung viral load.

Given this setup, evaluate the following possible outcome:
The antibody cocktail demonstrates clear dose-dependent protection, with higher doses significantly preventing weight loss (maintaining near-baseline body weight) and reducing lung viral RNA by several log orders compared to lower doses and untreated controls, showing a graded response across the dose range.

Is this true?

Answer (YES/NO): NO